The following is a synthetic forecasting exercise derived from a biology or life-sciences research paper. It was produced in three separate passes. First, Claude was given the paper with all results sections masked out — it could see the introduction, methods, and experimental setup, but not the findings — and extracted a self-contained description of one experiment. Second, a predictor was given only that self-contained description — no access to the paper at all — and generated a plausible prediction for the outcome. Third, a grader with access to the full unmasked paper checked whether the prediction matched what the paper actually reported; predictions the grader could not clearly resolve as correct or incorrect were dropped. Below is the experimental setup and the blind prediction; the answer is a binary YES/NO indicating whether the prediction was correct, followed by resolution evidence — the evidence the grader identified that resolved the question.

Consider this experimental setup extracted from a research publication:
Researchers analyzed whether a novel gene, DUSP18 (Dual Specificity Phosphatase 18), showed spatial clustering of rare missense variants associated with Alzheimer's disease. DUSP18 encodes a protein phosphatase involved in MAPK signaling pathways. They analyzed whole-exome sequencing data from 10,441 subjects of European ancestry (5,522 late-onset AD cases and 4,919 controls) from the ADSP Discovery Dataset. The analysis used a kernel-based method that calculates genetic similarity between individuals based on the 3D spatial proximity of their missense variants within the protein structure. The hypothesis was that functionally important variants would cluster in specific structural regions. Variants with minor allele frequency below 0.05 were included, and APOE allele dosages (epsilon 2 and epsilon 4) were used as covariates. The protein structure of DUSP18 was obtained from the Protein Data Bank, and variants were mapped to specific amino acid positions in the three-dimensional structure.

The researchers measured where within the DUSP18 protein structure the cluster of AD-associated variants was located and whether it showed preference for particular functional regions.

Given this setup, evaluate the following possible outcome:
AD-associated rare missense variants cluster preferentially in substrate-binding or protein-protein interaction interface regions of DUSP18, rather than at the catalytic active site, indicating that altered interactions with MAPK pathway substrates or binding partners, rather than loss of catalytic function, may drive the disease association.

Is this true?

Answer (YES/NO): NO